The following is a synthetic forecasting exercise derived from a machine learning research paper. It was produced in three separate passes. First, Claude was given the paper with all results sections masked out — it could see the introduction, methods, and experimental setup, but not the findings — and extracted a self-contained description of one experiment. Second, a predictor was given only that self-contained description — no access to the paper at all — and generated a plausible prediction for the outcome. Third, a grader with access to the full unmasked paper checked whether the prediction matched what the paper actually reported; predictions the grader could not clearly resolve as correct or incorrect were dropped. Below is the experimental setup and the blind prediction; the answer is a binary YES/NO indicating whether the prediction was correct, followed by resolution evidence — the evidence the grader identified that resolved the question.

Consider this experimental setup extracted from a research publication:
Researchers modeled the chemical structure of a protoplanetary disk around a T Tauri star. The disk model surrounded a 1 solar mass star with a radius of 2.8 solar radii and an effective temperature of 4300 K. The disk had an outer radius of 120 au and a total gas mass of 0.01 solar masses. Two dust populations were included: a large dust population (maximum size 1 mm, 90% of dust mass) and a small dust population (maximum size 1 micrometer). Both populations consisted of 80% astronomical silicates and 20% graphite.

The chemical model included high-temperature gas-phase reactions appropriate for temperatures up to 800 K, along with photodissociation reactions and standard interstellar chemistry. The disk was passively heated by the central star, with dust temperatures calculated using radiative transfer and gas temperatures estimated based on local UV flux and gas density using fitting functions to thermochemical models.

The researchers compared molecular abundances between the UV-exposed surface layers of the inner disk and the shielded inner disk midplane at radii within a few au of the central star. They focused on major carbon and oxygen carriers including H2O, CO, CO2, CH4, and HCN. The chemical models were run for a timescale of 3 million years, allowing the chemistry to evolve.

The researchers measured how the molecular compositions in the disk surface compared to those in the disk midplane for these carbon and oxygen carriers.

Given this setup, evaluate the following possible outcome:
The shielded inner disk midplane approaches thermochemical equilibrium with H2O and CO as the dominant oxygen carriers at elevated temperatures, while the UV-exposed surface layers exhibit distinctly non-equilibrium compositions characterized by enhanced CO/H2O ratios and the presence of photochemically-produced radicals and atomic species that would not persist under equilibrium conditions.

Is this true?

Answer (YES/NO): NO